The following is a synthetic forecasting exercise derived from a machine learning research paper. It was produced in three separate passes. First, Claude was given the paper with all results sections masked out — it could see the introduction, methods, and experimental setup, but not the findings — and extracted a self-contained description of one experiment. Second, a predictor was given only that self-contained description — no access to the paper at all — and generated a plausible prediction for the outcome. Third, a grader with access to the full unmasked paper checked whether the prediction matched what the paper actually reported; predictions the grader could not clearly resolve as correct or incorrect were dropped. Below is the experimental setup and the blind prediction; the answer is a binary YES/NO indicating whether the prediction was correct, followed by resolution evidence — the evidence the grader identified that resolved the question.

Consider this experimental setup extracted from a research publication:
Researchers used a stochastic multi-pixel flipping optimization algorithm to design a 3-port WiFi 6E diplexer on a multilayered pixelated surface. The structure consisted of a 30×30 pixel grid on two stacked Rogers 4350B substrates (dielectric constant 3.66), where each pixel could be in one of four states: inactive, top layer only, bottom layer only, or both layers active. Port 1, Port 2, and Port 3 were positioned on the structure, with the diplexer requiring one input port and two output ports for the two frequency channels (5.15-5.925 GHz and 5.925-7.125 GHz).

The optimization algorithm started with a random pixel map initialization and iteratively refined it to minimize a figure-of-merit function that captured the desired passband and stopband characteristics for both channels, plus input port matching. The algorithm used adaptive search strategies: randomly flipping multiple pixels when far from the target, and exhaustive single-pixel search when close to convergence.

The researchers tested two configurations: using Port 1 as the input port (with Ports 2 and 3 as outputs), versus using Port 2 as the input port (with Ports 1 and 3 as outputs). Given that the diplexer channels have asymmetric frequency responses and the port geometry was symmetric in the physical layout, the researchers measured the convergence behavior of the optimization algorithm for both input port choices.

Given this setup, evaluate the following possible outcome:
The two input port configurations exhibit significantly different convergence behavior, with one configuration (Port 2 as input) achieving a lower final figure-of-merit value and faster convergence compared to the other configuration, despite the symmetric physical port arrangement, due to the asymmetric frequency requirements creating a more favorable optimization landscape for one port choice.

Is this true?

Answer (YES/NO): NO